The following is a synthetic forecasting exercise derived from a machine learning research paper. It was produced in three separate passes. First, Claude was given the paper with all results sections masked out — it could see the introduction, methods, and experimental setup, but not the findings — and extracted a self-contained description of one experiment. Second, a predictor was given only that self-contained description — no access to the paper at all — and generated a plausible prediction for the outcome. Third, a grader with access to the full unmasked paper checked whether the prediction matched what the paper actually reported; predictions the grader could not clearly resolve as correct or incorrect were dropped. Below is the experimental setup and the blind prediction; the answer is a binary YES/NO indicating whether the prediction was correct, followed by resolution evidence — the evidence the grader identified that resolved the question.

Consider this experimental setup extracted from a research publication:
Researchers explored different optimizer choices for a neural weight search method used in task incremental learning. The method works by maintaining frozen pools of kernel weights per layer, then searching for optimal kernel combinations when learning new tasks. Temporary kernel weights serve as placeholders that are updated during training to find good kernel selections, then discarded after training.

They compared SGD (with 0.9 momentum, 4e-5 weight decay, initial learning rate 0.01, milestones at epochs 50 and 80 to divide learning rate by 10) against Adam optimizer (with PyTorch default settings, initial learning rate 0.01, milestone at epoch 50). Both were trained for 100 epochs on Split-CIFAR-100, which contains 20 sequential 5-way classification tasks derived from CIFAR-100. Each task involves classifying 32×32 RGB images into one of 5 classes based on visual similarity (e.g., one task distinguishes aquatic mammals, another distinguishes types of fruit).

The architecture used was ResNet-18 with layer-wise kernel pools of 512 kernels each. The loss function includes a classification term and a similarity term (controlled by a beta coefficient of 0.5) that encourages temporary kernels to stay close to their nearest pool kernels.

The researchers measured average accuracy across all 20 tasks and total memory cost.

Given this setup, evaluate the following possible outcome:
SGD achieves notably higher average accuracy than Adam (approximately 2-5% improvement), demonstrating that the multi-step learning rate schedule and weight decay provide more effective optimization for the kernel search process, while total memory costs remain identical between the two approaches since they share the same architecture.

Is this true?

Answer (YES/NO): NO